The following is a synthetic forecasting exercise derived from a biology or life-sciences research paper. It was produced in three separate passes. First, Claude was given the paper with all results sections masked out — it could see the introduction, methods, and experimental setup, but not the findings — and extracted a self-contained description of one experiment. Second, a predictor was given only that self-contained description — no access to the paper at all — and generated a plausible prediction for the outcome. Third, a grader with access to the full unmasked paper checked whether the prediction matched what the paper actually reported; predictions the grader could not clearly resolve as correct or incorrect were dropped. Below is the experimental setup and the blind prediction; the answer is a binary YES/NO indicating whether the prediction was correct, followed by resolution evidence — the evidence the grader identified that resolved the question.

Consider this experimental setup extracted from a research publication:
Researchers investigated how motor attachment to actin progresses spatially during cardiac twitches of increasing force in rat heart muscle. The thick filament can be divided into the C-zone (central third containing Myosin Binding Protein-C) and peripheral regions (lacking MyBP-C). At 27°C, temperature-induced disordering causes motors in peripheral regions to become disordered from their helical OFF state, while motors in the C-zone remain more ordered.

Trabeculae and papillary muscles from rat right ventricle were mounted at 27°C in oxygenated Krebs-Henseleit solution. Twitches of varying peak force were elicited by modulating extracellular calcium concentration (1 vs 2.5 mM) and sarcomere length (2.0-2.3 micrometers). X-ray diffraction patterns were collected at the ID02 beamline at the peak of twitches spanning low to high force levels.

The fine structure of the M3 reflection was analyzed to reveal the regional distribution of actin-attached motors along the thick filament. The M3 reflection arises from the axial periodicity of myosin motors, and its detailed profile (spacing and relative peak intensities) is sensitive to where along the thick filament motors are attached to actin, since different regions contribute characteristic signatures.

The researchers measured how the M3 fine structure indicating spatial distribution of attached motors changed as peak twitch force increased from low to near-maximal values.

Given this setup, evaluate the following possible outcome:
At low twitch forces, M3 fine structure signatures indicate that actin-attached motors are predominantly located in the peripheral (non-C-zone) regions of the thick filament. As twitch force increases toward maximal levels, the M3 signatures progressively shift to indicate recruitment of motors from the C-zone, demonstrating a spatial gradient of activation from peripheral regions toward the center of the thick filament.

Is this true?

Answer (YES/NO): NO